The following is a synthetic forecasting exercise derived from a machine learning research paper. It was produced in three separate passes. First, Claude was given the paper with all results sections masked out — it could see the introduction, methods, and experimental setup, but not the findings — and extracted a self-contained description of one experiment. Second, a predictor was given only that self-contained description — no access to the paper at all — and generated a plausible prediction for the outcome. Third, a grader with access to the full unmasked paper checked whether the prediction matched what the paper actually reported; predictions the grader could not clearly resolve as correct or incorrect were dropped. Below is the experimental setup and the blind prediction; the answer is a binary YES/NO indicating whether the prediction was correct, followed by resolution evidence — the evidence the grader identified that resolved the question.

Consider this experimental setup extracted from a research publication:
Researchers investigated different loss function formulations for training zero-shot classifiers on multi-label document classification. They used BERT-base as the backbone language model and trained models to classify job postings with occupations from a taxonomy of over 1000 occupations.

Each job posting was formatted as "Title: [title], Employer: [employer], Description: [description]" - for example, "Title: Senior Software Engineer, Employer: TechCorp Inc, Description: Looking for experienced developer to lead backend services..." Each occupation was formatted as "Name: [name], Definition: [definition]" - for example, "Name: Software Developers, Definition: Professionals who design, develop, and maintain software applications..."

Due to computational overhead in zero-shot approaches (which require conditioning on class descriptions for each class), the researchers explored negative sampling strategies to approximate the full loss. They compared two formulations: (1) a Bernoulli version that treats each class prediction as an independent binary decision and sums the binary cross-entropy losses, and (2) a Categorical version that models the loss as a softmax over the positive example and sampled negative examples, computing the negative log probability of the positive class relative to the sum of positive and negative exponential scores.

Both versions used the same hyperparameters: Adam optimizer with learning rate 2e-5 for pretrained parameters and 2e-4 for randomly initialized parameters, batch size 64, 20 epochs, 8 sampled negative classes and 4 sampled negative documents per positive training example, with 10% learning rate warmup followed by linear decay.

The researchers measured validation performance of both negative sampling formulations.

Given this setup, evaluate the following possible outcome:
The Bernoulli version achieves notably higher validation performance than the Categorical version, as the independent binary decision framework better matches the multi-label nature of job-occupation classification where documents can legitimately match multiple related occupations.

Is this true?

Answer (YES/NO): NO